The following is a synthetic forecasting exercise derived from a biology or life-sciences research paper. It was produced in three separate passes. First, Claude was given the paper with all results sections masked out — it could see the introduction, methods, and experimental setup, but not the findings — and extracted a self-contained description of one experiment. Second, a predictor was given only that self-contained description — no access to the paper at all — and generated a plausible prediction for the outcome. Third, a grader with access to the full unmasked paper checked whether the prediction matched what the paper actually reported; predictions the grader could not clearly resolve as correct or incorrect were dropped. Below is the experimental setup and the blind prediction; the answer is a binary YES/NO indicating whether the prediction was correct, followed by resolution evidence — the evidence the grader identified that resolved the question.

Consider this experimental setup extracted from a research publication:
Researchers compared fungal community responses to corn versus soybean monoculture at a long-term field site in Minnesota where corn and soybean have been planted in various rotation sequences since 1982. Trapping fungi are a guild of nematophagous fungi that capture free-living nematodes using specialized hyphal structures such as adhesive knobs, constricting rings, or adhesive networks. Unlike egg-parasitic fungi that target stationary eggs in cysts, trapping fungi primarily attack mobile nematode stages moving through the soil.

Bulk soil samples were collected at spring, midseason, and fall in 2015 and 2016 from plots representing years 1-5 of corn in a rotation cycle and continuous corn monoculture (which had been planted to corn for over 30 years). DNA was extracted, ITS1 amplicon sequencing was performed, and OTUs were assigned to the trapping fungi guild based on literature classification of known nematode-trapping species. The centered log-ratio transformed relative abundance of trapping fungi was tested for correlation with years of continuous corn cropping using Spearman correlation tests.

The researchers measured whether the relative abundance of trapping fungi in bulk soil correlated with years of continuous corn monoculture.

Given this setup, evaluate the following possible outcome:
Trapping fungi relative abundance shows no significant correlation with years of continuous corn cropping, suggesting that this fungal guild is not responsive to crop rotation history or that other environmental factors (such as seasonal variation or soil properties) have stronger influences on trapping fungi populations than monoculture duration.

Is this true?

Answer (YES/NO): NO